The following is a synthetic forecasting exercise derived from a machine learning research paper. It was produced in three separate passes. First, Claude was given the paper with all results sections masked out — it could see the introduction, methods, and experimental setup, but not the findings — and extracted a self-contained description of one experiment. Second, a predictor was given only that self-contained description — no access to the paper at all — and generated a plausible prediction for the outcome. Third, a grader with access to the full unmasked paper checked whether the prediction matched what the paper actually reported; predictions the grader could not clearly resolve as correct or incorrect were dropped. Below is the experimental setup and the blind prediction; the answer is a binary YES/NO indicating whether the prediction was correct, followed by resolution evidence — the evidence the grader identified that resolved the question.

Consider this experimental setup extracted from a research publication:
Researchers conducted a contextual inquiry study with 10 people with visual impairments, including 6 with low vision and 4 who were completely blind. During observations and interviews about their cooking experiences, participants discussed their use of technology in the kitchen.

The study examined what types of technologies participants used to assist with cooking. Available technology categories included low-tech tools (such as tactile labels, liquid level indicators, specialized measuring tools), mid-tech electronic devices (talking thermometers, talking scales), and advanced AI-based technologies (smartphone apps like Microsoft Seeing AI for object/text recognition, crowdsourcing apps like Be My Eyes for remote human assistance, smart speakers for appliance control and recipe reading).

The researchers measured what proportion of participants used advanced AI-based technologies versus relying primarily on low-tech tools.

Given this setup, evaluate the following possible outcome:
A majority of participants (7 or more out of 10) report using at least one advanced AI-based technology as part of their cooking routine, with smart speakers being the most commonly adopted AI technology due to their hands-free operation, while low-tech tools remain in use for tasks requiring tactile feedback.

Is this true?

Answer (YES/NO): NO